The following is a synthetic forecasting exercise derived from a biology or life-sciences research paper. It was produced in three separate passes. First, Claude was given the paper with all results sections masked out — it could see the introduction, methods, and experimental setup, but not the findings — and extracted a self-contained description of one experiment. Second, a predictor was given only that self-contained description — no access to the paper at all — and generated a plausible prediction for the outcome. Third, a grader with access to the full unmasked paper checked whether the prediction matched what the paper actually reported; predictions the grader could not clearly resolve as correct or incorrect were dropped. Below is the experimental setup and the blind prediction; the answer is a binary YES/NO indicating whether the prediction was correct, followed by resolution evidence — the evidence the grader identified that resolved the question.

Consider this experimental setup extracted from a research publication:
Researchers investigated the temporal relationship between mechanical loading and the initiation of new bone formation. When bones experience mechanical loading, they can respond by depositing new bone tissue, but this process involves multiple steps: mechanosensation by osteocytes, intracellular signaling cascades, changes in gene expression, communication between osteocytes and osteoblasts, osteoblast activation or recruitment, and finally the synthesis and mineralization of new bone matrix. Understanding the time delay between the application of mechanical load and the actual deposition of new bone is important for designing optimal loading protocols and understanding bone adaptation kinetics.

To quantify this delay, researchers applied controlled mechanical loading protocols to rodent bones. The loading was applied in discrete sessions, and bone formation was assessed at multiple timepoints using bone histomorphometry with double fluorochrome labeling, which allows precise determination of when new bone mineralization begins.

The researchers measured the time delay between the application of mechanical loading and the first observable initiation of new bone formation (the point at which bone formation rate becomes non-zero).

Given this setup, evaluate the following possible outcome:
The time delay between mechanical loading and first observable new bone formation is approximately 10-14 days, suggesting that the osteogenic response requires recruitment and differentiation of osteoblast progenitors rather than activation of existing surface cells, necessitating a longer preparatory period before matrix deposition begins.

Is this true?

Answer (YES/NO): NO